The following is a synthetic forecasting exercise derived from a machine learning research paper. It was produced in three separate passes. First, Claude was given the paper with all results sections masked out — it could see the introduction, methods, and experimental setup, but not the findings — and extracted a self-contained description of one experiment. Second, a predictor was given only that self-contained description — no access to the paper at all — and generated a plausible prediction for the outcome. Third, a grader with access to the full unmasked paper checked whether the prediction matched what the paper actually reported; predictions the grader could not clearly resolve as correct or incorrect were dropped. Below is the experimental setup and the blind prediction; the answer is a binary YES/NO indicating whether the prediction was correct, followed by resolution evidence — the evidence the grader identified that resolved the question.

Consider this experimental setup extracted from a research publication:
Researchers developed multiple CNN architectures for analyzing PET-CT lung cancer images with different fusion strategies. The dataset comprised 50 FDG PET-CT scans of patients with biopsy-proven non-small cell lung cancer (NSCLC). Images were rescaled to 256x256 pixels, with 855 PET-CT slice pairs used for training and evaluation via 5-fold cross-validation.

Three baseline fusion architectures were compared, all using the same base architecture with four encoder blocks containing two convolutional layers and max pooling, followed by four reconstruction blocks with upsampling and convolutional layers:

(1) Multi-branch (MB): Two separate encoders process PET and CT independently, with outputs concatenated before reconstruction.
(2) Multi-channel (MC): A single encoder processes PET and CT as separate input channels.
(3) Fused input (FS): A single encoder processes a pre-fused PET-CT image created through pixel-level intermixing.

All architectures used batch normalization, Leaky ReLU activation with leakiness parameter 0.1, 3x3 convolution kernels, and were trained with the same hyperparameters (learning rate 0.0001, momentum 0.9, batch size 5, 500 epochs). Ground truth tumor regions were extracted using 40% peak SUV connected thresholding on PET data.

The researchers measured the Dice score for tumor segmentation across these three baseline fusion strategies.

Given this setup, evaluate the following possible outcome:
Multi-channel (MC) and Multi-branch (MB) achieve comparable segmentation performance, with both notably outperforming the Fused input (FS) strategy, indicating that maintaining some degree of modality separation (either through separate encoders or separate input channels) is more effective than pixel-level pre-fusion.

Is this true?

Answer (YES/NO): NO